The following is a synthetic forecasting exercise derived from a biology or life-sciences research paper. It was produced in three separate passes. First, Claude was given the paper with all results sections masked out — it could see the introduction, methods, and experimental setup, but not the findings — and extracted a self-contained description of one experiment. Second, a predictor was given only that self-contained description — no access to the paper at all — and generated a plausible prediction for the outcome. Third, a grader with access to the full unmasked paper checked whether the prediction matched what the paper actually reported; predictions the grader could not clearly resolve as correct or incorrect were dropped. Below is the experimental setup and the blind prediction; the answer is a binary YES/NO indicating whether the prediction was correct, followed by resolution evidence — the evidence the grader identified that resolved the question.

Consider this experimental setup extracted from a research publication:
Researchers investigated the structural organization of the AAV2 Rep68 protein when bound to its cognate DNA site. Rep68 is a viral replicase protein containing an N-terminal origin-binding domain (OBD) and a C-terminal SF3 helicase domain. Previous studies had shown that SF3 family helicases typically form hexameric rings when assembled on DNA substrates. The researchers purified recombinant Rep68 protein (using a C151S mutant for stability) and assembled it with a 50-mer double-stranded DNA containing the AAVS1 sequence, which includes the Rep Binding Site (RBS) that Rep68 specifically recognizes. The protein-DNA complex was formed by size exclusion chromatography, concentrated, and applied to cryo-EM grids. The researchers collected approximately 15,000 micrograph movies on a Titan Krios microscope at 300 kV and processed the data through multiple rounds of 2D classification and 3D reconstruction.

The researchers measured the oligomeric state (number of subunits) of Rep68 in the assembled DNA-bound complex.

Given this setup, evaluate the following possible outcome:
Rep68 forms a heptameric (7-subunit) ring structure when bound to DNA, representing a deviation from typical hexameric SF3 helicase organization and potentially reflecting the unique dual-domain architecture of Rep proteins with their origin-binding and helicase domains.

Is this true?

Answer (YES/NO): YES